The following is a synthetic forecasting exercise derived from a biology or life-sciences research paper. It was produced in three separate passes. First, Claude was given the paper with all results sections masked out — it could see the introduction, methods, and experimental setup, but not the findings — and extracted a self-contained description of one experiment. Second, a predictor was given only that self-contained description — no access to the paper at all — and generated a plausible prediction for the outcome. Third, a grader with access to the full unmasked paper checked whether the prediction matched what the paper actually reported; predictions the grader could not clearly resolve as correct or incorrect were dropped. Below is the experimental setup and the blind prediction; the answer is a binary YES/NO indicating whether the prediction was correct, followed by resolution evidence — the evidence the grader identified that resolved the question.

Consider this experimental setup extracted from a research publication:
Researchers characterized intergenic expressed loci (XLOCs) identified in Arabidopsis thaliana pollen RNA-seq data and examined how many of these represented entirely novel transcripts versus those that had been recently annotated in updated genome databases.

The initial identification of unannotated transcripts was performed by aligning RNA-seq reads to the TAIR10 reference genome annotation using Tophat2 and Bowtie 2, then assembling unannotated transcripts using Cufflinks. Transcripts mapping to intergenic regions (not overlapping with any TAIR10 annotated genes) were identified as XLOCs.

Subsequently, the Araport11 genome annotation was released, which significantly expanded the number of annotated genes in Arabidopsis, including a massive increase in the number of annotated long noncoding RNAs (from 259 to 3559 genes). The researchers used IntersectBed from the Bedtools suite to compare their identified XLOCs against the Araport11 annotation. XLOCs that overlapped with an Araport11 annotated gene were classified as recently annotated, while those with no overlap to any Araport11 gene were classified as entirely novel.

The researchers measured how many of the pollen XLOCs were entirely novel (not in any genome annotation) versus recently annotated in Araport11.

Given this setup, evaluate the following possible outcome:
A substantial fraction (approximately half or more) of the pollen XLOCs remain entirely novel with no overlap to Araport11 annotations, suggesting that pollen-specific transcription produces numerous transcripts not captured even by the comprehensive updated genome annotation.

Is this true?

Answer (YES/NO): NO